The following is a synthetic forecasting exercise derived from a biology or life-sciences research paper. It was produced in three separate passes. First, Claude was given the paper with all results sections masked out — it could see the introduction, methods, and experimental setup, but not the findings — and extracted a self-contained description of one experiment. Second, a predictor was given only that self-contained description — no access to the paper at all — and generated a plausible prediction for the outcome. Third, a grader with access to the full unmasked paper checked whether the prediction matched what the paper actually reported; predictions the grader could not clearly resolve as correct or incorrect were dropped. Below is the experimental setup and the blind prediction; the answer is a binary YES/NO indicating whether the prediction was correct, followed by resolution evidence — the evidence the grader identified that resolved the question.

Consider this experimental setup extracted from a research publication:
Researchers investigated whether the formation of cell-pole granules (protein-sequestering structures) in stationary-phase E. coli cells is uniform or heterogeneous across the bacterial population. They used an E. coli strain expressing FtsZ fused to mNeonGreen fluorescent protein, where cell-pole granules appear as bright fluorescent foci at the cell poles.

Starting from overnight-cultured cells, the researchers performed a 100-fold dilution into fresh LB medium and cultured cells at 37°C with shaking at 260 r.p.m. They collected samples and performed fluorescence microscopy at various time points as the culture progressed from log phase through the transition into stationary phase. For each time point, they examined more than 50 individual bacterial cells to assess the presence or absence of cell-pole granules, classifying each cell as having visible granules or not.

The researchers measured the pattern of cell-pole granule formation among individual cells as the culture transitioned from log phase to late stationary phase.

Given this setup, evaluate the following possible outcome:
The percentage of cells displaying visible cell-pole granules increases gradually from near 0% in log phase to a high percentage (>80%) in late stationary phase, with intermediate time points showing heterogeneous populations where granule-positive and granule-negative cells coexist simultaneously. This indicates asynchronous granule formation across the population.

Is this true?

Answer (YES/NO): YES